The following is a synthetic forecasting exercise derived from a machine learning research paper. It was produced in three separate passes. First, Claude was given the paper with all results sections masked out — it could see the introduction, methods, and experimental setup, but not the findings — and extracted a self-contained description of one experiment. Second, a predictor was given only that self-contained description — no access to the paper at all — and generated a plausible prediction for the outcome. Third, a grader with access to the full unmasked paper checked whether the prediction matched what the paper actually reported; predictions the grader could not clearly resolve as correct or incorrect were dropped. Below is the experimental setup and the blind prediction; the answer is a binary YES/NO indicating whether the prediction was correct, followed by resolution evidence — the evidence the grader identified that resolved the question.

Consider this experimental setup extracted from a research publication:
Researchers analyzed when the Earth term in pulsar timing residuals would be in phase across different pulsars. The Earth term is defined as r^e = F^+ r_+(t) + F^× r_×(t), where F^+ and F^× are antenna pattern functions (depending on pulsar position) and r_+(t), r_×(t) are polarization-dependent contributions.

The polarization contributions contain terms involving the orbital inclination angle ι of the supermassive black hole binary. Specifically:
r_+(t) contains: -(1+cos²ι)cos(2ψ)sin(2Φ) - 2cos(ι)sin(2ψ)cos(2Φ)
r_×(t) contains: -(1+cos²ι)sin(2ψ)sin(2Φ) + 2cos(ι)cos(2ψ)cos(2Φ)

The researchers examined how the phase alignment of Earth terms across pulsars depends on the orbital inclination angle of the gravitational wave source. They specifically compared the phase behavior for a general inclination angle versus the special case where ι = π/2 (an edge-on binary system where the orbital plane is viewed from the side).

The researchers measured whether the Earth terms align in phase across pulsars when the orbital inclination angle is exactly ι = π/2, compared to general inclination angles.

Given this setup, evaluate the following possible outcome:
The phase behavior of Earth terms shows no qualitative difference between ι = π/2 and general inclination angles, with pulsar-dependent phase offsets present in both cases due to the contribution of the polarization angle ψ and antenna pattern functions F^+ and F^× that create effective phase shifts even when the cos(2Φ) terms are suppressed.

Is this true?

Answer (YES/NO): NO